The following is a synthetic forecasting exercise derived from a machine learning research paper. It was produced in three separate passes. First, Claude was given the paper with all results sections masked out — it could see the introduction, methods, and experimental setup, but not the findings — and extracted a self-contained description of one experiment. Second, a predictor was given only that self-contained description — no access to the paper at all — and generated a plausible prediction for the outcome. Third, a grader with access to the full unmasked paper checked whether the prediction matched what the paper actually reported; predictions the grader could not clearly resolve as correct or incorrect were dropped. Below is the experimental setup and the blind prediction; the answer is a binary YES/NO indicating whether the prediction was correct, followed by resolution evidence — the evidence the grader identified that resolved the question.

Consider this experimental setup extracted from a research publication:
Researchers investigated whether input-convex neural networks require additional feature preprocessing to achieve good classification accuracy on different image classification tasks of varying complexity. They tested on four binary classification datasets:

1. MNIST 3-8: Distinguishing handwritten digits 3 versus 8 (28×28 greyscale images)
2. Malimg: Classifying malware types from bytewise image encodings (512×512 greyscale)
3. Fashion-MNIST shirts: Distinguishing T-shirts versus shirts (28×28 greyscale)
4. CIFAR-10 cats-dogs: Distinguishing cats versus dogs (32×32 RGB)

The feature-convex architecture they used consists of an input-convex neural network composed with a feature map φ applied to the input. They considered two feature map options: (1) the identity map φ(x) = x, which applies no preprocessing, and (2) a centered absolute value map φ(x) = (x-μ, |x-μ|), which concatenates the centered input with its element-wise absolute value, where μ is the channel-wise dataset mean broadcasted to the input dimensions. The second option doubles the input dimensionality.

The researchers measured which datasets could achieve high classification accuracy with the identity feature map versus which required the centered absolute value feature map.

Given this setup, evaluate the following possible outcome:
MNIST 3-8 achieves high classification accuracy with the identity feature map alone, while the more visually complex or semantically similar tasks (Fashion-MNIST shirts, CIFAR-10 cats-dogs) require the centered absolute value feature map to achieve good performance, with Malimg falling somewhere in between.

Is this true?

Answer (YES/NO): NO